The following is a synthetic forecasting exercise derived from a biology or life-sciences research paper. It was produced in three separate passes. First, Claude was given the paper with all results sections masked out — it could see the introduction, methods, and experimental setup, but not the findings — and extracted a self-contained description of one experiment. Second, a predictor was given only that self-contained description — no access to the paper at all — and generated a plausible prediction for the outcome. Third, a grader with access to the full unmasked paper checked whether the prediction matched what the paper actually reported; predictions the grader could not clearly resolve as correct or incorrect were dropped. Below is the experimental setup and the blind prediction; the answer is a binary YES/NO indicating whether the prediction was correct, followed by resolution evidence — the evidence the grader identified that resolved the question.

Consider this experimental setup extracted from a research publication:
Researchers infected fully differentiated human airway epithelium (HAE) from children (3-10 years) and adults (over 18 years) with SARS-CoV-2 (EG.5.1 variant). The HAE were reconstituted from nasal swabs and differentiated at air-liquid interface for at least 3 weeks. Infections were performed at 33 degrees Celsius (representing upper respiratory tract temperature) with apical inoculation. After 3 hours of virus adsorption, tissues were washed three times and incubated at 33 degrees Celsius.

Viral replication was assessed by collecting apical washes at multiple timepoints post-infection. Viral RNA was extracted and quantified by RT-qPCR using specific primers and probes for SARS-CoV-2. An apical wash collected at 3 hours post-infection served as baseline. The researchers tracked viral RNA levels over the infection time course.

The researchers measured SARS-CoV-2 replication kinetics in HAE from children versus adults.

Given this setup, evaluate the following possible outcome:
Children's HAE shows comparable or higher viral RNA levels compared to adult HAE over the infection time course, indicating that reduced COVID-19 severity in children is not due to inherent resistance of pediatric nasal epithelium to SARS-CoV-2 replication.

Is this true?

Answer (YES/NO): YES